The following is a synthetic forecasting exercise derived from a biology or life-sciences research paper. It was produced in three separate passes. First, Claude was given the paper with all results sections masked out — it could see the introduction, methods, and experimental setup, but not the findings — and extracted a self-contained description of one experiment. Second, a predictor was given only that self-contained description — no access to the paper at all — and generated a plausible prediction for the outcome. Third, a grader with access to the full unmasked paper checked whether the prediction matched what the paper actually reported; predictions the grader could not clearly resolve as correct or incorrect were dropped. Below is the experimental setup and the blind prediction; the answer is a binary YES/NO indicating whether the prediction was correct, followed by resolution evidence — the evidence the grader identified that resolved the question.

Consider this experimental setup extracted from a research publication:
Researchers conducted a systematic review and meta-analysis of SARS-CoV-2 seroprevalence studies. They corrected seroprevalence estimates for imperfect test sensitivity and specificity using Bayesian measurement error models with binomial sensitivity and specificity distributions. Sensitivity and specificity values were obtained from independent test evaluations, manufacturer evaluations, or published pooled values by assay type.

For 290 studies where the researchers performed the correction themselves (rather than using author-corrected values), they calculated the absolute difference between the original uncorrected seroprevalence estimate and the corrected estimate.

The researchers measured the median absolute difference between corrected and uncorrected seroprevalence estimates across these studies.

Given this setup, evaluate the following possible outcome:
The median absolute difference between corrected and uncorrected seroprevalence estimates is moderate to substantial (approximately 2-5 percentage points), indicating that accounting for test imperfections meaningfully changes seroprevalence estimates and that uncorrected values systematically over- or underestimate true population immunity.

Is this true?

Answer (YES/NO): NO